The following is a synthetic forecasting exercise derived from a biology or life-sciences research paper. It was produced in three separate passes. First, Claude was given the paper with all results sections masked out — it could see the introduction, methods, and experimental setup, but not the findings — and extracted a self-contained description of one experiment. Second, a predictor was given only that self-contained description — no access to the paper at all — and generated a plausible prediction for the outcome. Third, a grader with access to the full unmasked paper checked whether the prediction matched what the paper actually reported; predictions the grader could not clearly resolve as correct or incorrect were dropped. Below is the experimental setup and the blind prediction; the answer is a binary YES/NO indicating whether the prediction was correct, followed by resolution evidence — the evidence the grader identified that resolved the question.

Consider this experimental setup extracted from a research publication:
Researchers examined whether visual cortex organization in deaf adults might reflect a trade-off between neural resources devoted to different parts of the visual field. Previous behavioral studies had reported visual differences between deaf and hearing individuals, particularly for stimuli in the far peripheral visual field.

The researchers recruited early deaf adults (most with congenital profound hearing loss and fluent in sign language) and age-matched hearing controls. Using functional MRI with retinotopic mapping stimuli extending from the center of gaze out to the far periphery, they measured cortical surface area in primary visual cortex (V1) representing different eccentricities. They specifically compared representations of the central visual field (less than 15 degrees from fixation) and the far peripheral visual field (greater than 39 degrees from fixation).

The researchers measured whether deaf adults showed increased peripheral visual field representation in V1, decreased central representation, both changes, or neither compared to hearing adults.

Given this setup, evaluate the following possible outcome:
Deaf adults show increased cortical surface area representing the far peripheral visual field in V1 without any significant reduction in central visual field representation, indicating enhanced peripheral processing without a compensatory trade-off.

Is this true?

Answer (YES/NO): NO